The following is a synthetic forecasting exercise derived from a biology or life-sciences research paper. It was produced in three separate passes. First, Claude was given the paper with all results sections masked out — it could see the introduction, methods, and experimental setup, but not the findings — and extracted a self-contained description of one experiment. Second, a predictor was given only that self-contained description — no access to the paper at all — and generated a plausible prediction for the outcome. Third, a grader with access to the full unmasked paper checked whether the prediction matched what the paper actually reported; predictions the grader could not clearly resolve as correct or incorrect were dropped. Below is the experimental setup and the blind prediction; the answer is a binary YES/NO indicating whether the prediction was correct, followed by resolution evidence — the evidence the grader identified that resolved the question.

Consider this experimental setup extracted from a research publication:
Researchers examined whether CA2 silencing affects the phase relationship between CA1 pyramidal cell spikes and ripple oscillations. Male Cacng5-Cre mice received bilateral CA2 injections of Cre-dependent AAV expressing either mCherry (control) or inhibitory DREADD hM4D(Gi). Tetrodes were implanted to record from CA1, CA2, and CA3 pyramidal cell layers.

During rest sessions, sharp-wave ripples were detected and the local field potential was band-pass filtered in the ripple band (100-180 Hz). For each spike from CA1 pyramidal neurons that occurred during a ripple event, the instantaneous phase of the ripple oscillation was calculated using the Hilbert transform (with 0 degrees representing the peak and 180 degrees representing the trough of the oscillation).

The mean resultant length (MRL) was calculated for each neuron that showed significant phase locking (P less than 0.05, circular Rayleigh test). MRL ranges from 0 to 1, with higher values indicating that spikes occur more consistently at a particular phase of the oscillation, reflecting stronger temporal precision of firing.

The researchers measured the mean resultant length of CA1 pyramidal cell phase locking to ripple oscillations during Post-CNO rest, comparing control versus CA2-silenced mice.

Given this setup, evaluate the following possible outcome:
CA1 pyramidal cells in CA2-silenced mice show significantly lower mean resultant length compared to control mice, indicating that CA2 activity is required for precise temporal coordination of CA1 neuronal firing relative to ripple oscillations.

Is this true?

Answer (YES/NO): NO